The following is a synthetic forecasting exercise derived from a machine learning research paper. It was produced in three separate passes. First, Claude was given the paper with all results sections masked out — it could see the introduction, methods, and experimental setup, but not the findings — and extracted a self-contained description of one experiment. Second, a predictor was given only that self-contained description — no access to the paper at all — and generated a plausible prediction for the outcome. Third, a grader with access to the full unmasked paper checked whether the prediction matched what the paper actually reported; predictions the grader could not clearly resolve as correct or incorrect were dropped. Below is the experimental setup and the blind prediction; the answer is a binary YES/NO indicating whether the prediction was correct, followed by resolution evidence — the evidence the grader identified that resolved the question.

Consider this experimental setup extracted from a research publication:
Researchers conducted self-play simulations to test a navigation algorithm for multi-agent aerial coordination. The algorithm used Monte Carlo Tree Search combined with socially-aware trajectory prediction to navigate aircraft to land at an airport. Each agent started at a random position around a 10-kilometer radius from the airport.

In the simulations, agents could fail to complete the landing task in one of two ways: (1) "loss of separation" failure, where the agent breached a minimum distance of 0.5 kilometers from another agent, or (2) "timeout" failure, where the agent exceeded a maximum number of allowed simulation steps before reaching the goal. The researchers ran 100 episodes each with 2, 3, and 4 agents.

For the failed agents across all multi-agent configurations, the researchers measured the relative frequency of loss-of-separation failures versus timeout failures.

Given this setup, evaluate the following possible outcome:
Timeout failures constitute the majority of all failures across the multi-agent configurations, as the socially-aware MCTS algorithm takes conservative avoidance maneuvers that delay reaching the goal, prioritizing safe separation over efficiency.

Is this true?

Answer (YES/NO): NO